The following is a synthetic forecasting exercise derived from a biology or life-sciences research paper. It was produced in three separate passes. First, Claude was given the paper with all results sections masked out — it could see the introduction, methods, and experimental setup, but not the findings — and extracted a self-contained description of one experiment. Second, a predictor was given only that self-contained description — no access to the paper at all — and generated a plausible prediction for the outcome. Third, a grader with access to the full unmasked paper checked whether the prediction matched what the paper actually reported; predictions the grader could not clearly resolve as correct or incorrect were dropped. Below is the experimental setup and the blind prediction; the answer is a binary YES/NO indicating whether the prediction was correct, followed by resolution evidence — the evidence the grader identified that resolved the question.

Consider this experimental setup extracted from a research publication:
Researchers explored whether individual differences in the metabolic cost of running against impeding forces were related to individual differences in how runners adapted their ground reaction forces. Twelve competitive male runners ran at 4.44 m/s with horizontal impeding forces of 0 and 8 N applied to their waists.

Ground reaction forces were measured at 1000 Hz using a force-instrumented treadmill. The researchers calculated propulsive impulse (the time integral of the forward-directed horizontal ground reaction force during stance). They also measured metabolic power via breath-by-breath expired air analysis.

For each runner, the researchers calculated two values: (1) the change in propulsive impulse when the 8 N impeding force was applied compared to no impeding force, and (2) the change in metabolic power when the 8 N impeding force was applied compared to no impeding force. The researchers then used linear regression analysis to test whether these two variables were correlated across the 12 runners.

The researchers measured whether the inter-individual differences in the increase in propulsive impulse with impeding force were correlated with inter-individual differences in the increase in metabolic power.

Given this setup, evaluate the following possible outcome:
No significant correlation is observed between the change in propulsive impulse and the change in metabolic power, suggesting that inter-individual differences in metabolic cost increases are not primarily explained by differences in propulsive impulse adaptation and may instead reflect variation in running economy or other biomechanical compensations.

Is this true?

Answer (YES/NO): YES